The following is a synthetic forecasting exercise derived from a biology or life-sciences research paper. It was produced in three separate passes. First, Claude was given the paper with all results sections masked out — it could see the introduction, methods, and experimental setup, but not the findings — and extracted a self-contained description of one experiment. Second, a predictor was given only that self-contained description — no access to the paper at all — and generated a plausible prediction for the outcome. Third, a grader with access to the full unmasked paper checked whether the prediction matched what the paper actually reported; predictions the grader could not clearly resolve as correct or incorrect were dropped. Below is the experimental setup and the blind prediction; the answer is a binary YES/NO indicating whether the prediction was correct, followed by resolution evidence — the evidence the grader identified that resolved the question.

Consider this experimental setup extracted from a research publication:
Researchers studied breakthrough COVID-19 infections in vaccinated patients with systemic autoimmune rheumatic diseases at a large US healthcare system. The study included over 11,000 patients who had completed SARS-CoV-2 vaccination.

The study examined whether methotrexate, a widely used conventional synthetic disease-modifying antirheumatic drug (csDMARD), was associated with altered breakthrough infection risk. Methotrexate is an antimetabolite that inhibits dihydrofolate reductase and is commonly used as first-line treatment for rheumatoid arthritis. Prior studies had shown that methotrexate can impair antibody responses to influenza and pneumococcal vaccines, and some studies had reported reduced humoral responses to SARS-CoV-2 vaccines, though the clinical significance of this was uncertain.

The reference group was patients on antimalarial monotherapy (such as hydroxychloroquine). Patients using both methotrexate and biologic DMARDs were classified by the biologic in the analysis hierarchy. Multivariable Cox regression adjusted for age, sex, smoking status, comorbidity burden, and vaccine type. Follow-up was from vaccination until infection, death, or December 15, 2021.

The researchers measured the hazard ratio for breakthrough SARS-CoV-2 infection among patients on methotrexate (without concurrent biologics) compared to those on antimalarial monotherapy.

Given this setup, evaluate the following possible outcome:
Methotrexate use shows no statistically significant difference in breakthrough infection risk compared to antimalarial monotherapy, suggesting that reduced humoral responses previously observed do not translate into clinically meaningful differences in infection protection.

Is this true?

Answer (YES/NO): YES